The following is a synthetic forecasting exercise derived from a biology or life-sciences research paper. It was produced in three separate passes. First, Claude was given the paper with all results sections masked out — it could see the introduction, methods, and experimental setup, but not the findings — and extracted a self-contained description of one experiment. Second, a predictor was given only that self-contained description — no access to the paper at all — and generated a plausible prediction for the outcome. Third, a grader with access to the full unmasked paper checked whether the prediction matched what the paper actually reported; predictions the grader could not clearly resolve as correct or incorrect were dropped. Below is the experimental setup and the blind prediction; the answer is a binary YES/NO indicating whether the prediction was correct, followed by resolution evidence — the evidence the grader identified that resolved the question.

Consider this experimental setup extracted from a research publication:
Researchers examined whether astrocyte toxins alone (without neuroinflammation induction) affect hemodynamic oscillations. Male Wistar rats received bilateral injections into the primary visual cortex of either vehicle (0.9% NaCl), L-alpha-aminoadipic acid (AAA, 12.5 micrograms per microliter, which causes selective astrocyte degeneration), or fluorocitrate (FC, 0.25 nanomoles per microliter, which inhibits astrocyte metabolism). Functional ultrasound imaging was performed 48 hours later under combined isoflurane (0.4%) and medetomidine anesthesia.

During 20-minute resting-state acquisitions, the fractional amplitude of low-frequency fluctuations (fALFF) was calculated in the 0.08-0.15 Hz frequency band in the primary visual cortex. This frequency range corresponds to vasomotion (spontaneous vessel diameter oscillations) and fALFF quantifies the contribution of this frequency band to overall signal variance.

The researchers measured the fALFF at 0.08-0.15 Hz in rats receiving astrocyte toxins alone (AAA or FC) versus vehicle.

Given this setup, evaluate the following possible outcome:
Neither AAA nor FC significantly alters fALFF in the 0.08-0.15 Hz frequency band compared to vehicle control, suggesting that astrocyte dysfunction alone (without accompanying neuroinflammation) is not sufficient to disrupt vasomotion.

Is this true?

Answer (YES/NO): YES